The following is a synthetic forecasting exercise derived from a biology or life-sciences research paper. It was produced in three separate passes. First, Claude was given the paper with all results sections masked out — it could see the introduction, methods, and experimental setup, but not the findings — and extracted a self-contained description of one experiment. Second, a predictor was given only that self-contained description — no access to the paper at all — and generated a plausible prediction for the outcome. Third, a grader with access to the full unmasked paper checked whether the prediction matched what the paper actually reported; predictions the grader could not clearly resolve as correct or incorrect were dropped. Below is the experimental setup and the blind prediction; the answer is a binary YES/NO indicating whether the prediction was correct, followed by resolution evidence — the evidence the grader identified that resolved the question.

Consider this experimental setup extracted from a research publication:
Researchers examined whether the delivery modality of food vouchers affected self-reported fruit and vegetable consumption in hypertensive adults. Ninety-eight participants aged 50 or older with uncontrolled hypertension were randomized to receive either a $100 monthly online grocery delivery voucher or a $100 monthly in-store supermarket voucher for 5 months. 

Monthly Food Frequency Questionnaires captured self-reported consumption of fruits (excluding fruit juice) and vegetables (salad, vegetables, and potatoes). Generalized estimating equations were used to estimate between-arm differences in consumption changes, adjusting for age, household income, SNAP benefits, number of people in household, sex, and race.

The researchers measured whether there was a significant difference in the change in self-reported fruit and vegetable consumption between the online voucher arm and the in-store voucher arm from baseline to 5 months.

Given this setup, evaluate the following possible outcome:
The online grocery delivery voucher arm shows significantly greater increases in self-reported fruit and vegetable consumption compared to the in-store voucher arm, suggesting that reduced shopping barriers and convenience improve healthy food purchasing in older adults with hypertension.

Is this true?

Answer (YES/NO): NO